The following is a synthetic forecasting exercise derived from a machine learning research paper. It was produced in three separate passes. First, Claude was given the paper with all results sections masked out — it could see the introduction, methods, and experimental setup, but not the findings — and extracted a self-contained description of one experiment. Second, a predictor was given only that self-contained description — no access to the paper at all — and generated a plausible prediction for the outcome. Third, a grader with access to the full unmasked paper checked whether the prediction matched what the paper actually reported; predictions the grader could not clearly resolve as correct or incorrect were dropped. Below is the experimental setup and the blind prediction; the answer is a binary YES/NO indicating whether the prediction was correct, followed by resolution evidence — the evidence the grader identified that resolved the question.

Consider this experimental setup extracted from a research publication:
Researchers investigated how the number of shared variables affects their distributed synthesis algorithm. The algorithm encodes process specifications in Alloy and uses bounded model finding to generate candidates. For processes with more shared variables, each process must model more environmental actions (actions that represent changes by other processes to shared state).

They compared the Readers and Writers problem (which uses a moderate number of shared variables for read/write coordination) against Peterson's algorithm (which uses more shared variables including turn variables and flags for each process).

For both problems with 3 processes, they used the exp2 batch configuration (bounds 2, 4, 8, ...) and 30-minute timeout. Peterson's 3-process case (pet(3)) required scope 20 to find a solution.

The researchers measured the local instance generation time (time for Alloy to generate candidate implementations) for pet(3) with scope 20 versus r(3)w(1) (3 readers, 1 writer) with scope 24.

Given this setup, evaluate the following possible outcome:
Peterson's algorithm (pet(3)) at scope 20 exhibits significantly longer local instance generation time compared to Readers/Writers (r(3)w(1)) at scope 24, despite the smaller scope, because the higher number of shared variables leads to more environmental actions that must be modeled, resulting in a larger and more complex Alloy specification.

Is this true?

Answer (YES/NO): YES